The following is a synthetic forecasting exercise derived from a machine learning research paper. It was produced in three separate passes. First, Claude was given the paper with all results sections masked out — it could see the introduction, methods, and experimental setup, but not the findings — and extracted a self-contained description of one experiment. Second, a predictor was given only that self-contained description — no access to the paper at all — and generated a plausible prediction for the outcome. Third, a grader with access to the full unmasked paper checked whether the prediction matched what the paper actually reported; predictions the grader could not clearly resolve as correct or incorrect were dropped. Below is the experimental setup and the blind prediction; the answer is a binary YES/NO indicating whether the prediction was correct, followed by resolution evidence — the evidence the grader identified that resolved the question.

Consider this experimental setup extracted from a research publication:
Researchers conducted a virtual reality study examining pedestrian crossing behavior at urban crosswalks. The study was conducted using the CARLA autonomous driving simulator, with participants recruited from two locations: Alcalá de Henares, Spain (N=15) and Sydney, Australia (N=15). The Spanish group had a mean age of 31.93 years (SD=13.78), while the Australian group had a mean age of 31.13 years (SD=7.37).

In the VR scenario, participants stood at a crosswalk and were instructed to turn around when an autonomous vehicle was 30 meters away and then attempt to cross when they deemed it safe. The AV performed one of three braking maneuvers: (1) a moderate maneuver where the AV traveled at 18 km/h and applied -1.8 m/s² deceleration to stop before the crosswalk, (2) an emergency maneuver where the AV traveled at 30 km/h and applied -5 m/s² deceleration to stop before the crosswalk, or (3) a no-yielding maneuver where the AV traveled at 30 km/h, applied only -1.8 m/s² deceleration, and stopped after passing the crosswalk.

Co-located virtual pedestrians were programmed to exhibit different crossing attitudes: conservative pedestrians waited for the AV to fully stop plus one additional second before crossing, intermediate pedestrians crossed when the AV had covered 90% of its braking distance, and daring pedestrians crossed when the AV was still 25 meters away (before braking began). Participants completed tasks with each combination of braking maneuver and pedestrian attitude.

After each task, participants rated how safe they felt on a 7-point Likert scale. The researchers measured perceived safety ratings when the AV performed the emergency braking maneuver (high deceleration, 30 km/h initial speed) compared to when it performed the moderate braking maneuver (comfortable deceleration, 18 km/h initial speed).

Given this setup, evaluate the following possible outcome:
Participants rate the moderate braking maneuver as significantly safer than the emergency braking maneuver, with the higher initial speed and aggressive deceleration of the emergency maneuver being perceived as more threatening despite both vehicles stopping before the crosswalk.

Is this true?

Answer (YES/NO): YES